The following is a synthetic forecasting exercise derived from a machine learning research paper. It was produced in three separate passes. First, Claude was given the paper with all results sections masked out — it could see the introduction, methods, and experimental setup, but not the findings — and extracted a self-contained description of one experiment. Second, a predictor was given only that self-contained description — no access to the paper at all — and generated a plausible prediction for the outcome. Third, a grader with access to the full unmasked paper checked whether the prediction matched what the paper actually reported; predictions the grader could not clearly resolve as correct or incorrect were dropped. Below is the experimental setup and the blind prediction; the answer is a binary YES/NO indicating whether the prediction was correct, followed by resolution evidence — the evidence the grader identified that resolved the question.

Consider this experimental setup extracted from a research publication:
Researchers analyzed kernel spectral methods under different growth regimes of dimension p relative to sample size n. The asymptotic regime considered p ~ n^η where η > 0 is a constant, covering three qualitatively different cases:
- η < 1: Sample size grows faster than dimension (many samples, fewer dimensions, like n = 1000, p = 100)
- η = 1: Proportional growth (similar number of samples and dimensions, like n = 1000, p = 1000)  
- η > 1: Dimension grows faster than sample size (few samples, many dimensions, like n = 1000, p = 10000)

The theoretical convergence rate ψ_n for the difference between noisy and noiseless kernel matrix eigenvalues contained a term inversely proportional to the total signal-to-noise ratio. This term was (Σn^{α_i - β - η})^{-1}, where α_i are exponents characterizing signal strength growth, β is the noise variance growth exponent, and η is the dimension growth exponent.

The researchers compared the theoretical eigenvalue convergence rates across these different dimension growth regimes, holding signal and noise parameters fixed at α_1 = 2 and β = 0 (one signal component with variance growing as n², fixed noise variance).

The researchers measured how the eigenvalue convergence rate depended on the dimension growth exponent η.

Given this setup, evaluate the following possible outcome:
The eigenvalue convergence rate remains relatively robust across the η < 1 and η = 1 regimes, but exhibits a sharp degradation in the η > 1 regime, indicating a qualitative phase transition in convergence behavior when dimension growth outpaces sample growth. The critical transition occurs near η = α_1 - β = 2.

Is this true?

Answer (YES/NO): NO